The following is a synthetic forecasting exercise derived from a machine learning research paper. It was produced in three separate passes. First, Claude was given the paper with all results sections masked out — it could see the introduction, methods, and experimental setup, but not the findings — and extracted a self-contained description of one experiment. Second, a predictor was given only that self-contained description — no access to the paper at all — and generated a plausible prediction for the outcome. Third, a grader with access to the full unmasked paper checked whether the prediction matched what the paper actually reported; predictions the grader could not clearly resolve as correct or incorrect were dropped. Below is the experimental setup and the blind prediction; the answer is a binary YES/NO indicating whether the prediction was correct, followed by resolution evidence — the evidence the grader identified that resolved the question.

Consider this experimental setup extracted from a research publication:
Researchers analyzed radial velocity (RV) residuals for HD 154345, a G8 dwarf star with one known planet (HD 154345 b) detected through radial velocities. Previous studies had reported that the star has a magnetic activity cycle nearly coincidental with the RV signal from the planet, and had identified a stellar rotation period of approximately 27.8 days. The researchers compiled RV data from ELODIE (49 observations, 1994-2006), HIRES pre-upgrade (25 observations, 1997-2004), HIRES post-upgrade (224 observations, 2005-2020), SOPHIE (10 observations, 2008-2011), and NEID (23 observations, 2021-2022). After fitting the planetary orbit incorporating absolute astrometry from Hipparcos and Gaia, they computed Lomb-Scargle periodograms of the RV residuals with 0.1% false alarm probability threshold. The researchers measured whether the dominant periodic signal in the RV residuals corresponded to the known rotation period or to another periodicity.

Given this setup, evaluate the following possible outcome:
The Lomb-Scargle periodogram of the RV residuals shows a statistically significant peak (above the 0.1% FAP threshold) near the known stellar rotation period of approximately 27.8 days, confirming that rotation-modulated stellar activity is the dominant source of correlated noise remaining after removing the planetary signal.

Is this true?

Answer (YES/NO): YES